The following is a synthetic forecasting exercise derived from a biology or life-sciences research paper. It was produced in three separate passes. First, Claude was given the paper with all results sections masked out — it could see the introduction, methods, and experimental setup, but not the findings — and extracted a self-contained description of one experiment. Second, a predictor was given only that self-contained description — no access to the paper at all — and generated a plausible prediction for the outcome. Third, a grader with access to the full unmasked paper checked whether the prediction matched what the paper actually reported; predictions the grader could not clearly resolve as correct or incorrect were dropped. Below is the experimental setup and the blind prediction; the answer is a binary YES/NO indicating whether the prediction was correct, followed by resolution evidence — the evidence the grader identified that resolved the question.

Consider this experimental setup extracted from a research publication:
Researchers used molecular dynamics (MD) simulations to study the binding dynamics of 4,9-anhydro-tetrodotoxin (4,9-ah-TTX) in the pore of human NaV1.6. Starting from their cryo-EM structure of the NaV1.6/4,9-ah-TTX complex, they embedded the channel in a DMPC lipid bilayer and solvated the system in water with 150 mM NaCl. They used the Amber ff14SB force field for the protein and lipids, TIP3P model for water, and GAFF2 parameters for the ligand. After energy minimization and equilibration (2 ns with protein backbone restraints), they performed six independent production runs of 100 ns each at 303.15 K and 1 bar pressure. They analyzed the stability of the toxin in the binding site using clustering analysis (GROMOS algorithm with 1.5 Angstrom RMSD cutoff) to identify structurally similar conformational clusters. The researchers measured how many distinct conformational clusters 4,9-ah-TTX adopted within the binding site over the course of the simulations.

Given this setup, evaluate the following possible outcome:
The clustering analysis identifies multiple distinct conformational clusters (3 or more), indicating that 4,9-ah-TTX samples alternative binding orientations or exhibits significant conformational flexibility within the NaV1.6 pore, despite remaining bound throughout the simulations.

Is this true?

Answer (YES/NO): NO